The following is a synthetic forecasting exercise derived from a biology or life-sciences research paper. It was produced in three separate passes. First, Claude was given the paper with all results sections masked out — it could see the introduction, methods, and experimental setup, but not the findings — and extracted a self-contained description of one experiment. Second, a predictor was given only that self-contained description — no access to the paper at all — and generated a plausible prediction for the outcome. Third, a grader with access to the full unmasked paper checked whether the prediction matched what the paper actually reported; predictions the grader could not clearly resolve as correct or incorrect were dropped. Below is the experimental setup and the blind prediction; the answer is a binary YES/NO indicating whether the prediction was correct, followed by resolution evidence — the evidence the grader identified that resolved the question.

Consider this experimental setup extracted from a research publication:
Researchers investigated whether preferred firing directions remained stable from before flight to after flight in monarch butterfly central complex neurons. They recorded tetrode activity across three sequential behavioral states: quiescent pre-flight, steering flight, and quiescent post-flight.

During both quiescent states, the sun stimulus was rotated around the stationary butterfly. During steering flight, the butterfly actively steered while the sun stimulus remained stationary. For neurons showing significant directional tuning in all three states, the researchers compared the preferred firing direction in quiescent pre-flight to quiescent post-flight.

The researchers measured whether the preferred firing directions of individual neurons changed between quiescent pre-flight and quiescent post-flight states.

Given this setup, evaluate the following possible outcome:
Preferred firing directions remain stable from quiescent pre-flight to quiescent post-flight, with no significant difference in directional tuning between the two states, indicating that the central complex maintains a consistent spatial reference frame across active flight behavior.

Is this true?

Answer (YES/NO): YES